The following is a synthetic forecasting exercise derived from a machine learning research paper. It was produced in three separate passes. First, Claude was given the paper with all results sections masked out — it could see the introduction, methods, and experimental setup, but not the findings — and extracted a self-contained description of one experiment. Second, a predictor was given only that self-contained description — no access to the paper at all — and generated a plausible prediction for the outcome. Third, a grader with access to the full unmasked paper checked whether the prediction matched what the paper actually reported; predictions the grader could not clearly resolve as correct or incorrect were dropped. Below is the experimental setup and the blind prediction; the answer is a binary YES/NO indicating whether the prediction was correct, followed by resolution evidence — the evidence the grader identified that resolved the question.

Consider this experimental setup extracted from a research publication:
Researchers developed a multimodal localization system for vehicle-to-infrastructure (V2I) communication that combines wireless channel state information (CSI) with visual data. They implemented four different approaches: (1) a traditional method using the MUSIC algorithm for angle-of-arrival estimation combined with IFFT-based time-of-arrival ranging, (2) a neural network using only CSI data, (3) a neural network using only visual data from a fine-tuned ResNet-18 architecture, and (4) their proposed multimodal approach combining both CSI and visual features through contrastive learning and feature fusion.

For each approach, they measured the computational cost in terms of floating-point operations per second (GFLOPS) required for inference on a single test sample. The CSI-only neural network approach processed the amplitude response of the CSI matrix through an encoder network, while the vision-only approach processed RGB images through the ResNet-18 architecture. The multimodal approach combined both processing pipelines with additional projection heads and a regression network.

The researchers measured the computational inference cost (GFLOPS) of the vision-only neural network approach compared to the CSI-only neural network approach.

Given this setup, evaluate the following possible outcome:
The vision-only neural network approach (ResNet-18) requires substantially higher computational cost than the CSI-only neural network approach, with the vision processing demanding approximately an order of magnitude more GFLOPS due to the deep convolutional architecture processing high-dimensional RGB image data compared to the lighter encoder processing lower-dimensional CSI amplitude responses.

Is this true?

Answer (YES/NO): NO